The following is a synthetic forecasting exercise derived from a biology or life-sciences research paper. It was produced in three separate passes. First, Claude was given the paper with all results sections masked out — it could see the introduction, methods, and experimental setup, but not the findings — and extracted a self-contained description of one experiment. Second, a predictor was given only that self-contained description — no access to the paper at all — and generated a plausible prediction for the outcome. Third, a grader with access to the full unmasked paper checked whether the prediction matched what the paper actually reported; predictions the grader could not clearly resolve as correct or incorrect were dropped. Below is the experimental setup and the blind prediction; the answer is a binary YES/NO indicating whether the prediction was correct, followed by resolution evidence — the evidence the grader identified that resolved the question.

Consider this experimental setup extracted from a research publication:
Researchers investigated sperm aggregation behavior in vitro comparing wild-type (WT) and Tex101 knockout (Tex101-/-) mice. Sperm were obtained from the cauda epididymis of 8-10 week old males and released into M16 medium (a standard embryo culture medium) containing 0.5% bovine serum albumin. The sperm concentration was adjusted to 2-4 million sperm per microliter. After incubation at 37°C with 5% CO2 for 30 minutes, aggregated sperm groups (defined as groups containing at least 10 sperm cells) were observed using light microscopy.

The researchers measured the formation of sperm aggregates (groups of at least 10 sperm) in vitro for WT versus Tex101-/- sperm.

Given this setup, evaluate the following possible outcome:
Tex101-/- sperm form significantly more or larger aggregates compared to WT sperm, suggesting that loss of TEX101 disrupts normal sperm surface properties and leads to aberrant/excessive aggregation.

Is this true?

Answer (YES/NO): NO